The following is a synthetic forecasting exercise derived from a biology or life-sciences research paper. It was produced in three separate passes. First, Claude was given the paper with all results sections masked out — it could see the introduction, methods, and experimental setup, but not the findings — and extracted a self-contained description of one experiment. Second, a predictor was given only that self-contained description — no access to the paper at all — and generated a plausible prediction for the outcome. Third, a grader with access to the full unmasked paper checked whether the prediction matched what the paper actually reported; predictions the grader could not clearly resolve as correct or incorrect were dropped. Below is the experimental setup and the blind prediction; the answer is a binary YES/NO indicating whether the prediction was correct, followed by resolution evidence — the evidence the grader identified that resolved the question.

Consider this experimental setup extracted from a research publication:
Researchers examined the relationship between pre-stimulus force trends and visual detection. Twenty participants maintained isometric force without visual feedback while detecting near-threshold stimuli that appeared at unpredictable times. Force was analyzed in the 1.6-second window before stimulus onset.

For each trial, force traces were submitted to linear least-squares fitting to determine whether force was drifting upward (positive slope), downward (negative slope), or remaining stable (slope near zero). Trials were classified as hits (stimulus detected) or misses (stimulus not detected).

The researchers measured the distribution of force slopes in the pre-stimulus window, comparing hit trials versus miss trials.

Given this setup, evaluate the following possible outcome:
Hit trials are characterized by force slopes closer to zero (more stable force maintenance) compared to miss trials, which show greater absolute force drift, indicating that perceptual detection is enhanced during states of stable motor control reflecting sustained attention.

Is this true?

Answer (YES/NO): NO